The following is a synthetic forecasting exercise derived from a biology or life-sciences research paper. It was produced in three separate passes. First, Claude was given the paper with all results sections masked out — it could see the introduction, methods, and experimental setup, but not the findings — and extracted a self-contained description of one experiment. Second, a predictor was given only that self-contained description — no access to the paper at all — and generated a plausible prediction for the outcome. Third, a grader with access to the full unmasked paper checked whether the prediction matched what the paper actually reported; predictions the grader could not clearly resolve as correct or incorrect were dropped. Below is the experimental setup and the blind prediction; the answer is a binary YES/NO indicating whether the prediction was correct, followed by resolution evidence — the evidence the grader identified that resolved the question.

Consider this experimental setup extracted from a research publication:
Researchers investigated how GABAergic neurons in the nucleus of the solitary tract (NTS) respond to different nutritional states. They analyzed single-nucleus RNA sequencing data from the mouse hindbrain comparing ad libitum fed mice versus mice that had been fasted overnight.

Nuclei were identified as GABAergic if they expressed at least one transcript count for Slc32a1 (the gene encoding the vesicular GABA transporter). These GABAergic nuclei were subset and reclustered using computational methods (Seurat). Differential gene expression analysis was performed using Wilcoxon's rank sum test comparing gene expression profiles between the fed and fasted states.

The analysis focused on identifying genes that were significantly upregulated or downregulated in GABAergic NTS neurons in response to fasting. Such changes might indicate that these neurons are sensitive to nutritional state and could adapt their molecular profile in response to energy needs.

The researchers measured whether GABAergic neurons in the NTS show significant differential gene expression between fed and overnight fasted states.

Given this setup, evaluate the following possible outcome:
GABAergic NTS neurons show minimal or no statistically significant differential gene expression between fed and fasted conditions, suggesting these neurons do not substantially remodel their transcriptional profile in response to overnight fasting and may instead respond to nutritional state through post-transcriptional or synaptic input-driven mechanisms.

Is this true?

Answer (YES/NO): NO